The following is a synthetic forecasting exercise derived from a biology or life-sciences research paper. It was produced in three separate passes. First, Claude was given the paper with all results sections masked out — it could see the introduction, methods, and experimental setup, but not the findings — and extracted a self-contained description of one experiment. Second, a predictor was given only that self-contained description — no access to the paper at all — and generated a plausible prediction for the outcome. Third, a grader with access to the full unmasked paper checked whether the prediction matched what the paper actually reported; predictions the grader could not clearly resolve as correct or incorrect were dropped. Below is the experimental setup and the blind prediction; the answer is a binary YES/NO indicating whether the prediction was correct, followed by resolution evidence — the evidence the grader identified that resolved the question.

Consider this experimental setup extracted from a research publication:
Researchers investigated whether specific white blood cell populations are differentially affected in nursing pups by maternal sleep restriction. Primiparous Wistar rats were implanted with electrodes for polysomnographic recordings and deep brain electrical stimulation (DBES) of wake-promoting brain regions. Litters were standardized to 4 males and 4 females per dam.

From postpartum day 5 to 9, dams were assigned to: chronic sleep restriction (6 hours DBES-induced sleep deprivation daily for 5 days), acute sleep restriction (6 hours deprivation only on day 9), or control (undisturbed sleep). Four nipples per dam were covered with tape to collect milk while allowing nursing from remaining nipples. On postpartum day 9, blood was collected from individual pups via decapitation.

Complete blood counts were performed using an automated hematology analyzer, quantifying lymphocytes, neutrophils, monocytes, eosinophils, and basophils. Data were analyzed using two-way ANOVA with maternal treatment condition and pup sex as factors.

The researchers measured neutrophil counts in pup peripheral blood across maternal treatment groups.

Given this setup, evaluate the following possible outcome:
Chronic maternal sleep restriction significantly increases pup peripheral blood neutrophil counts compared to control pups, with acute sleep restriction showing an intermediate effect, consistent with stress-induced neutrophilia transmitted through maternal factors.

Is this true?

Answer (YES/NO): NO